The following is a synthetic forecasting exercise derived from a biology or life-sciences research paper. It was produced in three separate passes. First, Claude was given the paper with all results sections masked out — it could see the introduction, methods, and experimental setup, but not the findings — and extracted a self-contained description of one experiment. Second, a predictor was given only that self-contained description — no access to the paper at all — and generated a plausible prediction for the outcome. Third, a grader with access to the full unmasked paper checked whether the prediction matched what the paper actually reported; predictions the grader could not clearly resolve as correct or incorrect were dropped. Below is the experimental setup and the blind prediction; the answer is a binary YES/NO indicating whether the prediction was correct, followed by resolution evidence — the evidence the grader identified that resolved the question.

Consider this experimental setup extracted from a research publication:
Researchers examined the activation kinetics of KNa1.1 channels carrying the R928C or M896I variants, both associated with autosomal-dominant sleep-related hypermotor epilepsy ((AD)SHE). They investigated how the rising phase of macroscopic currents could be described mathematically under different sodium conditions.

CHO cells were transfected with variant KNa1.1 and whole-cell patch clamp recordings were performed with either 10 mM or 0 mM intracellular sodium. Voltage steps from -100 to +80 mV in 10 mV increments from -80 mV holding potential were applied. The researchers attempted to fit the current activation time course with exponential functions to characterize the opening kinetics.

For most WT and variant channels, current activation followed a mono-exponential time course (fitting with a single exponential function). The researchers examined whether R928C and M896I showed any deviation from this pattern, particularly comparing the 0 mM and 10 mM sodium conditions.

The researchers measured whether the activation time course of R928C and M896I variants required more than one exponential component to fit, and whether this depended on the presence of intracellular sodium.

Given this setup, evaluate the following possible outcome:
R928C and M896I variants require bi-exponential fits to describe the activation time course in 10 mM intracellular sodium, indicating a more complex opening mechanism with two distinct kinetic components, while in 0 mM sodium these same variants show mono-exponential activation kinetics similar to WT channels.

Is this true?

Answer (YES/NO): YES